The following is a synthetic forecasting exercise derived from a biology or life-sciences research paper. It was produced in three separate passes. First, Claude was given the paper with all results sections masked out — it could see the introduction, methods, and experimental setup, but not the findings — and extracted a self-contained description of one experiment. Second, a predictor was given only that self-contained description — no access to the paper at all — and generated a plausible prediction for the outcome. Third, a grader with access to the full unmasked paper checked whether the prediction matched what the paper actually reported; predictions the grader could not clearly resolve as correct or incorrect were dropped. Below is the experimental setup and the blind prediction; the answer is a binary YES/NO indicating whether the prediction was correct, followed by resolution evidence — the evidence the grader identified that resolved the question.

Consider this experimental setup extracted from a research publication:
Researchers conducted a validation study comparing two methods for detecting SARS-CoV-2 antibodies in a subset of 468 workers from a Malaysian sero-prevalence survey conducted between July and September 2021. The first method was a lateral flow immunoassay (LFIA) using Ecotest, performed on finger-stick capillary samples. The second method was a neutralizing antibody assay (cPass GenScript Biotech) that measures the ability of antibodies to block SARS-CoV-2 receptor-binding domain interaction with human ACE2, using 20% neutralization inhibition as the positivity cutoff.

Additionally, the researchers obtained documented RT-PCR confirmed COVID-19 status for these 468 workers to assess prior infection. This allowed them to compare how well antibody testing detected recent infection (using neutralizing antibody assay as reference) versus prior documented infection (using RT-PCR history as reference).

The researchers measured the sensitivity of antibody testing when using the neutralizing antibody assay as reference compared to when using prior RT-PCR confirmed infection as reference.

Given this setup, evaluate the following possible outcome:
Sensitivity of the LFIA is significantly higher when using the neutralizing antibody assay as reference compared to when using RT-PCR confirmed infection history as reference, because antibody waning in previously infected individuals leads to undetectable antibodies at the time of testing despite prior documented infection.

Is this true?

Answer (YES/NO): YES